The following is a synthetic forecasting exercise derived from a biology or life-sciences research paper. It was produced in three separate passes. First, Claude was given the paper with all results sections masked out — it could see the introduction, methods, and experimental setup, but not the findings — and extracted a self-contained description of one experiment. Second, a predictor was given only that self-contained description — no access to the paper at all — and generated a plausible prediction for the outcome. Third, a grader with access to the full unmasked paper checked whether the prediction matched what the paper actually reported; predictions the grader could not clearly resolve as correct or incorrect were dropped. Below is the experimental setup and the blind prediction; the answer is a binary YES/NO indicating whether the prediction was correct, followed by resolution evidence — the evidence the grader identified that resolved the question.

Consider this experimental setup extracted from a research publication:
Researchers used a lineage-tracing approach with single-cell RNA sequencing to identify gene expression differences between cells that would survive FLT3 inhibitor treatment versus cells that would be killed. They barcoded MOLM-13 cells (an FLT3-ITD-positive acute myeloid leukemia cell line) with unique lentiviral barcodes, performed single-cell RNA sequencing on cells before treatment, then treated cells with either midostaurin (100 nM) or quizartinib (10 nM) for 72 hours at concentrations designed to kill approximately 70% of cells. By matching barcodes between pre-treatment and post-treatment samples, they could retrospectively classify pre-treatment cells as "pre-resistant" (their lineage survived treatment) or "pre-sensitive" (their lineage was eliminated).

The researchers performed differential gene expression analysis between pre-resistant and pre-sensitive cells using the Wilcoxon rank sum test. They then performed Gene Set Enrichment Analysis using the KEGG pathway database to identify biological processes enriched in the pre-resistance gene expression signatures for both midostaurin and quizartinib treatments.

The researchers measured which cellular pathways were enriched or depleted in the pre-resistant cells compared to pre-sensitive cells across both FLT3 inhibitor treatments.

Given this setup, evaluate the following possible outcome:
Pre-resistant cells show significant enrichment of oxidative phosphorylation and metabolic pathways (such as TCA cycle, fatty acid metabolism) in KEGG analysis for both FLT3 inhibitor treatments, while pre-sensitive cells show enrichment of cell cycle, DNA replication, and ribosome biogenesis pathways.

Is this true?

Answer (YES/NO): NO